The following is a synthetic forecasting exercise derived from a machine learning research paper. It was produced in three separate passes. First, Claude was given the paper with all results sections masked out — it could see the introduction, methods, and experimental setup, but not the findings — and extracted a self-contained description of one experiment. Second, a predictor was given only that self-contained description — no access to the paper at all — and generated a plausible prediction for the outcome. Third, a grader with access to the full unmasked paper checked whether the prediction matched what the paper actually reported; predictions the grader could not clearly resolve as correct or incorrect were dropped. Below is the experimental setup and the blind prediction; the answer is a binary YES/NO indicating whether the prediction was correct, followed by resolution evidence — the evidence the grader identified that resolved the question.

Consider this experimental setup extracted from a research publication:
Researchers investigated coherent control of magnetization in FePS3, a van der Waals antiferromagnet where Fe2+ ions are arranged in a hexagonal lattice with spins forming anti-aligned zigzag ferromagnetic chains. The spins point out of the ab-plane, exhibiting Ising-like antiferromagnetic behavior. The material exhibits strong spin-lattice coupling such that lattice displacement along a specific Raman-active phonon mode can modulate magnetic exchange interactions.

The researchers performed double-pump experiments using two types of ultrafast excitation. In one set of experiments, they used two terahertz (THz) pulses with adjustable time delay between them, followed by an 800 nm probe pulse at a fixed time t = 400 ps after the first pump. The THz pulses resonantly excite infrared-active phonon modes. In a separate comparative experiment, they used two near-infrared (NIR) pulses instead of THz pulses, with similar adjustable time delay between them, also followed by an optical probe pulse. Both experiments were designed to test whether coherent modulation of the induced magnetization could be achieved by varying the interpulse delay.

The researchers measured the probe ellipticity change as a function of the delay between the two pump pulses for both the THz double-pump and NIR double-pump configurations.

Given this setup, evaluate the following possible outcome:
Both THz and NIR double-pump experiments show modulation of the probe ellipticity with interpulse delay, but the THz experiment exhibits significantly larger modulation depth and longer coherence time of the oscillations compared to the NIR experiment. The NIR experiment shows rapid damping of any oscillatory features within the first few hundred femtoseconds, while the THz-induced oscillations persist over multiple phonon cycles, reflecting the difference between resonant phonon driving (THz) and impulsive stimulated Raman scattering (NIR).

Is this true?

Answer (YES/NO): NO